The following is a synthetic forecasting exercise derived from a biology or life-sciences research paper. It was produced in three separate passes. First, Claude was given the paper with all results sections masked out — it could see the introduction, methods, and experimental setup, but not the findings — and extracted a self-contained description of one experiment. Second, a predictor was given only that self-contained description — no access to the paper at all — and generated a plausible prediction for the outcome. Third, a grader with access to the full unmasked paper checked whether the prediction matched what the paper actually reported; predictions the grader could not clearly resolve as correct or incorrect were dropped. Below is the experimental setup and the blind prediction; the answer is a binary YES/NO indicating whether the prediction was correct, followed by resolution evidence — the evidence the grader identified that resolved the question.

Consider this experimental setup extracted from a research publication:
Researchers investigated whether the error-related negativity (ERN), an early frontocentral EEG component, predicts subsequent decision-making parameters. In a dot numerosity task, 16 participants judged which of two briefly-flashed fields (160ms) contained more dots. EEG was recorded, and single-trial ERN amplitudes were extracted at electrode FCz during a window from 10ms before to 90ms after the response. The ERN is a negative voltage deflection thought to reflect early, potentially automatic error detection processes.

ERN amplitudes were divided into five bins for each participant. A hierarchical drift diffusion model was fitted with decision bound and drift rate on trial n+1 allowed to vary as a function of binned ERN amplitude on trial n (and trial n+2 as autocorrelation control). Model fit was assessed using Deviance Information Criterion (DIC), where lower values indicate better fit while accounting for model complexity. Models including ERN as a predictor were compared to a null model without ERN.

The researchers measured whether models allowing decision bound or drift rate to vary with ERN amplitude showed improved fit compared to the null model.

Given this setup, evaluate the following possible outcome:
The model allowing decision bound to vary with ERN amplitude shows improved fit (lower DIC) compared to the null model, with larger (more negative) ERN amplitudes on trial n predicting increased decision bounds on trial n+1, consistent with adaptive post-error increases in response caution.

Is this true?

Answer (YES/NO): NO